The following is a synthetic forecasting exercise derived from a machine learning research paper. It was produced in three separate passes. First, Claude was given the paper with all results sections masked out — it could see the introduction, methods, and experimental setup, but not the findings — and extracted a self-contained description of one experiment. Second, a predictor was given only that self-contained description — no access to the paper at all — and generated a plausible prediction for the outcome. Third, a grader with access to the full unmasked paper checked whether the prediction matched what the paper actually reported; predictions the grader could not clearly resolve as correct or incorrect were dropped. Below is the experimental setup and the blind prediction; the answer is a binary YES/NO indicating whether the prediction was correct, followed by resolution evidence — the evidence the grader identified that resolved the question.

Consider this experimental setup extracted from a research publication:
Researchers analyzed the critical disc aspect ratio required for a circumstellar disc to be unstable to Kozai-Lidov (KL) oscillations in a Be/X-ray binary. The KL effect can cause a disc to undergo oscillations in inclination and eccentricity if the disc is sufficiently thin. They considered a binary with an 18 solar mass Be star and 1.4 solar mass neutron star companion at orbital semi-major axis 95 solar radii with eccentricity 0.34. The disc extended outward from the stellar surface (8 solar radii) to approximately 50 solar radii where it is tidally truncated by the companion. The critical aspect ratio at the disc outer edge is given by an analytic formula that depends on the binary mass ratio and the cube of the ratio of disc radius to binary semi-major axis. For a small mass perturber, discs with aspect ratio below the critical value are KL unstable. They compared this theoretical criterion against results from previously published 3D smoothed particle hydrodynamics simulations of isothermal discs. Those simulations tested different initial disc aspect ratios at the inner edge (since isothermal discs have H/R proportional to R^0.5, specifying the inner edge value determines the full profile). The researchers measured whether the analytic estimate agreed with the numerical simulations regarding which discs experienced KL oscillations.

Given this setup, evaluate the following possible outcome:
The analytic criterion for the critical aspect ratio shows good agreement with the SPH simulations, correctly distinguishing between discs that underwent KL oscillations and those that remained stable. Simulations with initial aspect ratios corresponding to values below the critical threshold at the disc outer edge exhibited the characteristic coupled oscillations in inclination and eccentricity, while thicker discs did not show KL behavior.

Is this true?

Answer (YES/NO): YES